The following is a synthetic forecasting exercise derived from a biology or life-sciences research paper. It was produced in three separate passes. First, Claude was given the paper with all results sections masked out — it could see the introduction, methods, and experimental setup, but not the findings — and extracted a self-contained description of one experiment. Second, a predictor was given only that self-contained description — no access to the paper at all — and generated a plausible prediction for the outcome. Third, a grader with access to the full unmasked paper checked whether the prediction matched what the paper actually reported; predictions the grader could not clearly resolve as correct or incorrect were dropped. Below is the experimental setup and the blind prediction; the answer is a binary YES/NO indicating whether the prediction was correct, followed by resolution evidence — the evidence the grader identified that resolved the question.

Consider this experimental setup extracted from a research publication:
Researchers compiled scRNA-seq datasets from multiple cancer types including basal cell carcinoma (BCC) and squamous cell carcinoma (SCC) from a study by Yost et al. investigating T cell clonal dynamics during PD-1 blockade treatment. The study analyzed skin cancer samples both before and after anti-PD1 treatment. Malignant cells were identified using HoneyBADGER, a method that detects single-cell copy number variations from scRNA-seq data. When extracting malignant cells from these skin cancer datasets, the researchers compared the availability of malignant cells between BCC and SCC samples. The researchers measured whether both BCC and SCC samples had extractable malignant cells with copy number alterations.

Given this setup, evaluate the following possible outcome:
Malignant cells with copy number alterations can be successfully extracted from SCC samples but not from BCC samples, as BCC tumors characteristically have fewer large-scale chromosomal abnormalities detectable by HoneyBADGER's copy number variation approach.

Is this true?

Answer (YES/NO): NO